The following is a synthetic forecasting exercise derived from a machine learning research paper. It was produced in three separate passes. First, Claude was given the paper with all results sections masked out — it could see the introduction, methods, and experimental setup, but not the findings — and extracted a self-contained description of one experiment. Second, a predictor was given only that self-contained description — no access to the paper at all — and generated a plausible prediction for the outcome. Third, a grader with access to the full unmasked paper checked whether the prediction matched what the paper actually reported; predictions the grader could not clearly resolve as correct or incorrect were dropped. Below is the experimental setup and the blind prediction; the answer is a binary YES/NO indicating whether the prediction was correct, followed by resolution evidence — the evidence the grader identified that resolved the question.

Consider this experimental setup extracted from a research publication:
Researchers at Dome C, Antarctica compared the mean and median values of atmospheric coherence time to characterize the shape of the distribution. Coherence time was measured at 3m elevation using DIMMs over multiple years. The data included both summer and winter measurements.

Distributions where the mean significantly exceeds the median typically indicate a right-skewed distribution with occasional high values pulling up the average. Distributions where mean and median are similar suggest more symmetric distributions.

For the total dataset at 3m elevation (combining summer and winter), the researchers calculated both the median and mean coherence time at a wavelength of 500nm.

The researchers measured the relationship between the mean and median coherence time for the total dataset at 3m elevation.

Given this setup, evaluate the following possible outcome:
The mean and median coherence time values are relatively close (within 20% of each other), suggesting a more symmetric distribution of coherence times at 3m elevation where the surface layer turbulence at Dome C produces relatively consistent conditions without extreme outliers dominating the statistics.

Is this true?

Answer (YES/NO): NO